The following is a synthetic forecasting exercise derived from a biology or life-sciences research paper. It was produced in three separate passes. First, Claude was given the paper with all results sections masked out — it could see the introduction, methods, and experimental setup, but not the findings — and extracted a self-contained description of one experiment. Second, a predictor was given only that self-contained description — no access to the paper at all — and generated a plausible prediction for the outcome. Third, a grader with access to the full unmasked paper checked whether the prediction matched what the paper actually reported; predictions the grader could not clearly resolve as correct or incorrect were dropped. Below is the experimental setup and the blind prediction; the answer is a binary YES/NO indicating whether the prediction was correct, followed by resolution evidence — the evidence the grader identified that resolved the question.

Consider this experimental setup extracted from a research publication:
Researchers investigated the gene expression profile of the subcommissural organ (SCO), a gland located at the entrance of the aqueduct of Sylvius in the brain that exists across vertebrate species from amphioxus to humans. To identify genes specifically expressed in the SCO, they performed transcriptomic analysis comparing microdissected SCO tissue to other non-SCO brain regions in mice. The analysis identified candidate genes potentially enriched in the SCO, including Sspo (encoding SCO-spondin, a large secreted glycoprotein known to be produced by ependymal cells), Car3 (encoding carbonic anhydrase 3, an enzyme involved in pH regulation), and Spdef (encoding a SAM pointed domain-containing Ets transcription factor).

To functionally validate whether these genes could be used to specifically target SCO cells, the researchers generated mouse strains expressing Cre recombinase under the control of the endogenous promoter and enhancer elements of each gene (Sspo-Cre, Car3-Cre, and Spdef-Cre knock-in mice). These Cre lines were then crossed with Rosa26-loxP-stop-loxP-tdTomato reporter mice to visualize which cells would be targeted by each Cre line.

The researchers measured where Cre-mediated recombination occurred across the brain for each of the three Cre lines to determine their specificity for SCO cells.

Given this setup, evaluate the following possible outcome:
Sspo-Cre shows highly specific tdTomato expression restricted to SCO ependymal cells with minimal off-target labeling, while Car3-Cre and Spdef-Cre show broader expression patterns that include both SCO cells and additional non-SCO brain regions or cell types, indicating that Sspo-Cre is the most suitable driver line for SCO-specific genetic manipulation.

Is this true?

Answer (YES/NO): YES